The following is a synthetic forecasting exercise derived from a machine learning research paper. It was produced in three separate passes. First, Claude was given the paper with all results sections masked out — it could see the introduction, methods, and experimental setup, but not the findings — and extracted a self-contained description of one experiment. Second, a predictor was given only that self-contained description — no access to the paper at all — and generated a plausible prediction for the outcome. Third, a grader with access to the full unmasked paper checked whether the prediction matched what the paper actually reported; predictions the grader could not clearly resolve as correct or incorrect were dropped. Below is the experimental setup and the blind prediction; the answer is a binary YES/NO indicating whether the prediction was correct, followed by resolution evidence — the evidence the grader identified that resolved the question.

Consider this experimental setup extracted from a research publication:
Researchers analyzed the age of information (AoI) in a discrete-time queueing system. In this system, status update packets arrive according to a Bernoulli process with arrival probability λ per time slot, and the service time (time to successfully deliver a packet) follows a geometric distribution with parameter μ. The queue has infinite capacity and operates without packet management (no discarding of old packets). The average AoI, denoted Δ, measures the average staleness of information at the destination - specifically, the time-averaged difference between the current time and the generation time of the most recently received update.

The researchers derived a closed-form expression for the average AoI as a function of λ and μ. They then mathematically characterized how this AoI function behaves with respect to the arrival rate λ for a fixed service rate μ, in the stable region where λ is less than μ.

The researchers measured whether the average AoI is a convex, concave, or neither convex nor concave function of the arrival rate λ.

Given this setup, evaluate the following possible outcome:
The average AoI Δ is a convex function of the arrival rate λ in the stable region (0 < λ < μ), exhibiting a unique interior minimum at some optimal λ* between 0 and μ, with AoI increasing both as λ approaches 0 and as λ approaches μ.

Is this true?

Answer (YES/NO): YES